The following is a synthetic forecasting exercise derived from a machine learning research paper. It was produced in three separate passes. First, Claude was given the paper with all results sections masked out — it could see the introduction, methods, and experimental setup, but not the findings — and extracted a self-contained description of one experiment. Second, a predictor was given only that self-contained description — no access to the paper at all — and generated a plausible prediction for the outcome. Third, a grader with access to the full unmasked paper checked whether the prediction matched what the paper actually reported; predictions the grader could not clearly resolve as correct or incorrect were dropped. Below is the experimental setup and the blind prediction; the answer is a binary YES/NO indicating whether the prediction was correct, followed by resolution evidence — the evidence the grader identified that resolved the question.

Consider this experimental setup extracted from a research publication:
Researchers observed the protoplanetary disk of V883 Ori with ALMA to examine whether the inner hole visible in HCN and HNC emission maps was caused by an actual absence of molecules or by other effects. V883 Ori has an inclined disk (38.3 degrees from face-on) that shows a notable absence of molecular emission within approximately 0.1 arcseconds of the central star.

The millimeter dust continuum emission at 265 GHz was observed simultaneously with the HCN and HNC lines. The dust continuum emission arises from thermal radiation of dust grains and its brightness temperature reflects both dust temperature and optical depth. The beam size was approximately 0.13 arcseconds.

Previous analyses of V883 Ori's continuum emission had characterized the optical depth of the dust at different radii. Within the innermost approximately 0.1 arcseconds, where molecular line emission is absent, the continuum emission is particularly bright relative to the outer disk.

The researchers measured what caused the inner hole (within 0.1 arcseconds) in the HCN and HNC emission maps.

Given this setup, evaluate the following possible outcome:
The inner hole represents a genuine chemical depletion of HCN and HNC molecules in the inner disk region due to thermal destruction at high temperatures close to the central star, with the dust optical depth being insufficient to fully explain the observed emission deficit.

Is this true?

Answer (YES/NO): NO